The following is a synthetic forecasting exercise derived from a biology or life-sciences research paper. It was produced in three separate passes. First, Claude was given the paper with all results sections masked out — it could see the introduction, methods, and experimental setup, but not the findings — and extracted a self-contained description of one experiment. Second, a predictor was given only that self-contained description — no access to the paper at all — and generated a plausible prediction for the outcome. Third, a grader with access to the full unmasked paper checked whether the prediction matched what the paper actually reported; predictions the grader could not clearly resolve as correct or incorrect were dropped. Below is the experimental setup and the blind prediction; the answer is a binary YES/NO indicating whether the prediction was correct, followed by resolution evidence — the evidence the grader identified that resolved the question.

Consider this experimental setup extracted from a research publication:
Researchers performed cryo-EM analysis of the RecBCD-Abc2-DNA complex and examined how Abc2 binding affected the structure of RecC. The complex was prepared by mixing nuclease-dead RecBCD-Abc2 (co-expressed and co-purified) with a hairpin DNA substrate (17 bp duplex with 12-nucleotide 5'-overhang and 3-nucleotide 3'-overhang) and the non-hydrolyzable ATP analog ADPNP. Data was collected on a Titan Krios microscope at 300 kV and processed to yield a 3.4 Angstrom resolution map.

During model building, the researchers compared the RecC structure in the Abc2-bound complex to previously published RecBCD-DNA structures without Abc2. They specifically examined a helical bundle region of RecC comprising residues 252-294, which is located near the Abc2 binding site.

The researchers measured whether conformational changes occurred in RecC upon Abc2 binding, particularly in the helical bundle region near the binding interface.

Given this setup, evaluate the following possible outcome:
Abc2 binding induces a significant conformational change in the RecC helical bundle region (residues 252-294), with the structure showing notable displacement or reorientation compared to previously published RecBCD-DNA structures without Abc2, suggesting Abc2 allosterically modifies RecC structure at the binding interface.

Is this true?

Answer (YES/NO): YES